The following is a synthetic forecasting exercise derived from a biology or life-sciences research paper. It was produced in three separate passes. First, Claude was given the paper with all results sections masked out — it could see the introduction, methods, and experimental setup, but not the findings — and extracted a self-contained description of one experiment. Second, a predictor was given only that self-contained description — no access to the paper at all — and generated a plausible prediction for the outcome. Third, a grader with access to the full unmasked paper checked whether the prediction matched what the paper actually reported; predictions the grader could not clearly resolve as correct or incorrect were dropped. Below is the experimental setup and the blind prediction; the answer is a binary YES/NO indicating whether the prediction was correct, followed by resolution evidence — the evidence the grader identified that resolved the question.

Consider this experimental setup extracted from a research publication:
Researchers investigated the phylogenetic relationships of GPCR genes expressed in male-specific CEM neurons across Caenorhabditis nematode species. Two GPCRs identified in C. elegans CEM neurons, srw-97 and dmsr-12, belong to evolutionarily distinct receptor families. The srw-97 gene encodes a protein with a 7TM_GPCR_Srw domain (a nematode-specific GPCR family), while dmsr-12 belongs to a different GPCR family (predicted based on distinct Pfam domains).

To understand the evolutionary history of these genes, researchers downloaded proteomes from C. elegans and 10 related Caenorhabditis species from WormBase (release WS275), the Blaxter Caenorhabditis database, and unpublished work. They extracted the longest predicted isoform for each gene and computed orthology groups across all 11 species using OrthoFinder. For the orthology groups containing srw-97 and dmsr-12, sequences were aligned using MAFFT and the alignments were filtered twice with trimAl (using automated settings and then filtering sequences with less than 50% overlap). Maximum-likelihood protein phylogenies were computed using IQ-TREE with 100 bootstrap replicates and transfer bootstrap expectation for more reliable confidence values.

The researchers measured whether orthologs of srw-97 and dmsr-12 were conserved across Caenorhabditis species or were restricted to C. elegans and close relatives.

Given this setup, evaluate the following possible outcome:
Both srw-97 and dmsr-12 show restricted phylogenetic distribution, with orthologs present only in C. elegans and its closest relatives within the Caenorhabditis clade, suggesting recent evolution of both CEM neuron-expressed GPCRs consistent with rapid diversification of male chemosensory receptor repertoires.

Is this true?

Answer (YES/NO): NO